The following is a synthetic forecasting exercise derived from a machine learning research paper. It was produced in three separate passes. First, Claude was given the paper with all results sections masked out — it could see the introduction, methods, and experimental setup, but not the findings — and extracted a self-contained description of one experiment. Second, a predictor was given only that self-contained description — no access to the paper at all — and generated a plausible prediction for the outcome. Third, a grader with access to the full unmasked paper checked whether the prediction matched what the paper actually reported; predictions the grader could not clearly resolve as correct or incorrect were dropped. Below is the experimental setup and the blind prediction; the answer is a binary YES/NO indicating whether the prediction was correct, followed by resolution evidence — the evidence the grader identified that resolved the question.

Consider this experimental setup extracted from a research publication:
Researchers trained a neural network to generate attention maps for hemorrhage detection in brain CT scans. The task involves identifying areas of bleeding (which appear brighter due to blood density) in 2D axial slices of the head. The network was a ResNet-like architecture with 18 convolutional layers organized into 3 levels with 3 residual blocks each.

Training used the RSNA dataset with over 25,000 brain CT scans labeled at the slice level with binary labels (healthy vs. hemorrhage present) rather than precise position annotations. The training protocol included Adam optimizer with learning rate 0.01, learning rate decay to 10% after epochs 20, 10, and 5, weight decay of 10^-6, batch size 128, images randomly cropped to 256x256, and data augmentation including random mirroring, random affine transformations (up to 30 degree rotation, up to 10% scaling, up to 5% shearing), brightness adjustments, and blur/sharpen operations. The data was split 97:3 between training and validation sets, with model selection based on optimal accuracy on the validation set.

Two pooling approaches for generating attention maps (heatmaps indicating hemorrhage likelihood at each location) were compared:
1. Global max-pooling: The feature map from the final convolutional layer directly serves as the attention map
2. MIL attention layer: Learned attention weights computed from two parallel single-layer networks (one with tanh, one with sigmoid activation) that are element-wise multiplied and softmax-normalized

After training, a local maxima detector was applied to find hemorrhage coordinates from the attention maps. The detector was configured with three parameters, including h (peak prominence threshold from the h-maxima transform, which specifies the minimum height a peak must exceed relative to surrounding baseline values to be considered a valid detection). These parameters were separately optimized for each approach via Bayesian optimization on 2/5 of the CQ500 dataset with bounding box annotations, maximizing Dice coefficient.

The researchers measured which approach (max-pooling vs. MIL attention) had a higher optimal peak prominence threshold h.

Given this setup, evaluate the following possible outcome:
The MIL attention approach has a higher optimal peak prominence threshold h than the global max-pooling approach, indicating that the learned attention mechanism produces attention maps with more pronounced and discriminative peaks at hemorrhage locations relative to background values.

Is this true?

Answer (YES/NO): NO